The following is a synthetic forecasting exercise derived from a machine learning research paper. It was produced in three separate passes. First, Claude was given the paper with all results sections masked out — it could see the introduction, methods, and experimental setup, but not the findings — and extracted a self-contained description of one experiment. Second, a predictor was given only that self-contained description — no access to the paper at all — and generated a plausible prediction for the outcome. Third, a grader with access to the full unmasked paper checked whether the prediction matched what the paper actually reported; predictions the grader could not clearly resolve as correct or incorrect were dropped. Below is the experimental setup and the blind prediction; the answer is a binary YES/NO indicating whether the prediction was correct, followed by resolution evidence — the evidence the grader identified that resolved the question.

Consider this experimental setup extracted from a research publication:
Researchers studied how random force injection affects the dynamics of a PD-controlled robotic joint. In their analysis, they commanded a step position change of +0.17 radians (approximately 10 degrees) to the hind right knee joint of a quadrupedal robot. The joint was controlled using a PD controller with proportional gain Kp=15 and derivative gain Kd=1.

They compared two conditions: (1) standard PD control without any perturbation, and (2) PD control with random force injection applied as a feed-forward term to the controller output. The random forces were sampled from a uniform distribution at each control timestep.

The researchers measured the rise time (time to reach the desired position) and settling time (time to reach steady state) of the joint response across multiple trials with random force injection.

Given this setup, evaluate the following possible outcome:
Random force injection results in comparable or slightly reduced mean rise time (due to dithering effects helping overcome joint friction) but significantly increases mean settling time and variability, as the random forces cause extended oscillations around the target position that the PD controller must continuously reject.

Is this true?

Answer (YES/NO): YES